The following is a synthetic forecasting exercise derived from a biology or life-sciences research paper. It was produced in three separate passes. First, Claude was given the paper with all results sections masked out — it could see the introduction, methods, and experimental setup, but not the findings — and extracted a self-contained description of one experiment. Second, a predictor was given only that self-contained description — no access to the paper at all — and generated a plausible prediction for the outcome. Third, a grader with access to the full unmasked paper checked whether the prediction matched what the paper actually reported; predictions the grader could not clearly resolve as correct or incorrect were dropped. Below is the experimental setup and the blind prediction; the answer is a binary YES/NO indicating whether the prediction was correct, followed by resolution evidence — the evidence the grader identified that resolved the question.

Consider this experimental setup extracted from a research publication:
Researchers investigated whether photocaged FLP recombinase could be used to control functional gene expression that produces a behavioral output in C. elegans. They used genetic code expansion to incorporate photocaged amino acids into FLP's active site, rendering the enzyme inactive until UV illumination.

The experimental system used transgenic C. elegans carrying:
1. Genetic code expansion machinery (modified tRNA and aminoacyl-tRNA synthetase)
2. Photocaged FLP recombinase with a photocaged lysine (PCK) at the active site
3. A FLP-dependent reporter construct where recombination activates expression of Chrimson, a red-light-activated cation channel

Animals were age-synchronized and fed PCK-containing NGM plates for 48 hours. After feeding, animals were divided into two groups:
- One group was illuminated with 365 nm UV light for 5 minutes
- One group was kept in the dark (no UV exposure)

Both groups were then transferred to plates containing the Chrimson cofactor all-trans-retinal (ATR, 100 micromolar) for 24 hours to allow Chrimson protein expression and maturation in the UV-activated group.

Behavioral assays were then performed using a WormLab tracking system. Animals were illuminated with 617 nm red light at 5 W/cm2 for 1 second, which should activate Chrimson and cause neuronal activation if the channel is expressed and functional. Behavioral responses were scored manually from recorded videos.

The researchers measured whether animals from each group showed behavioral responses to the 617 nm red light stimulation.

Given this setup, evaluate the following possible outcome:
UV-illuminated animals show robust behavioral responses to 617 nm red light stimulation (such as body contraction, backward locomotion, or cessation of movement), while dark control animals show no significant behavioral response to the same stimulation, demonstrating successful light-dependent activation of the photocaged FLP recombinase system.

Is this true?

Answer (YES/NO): YES